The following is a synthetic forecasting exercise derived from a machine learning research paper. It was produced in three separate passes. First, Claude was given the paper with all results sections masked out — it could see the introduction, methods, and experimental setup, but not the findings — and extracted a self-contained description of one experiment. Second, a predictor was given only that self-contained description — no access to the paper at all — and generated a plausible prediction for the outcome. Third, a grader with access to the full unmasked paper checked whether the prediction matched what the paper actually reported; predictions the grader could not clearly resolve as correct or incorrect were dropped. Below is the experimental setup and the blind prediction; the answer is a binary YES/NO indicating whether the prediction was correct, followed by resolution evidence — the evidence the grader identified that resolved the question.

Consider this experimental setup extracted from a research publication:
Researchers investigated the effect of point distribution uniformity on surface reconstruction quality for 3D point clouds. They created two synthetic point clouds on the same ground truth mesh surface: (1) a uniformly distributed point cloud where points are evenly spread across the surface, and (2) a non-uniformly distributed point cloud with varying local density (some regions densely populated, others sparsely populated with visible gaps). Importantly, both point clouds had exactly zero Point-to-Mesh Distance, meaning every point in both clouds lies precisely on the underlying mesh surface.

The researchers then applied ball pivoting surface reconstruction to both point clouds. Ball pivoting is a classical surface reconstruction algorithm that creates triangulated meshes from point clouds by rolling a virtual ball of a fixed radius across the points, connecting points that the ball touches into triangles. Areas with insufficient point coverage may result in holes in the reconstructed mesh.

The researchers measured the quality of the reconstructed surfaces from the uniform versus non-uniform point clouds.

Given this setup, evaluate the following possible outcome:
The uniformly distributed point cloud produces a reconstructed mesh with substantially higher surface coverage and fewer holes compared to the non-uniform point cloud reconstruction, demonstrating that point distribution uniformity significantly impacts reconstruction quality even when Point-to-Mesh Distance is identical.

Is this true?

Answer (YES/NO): YES